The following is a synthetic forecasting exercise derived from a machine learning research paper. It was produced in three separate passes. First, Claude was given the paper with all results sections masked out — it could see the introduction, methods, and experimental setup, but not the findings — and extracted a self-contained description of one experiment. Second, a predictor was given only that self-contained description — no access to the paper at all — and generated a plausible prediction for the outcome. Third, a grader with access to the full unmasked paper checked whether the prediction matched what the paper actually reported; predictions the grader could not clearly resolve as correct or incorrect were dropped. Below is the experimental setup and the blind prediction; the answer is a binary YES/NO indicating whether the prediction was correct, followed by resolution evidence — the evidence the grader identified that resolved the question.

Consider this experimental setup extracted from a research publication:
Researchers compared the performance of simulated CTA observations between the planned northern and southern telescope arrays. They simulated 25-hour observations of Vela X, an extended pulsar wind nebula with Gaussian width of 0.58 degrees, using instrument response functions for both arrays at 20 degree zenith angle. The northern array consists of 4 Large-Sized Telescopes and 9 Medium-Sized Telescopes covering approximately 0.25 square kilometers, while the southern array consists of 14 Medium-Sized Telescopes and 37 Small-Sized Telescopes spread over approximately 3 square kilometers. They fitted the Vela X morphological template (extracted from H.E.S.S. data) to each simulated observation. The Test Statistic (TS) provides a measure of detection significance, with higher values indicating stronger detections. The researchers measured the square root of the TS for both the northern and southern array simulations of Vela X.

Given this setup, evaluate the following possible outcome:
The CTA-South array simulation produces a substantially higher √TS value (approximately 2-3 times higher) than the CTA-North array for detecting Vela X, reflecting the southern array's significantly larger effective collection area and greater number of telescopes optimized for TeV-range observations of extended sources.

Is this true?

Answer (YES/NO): NO